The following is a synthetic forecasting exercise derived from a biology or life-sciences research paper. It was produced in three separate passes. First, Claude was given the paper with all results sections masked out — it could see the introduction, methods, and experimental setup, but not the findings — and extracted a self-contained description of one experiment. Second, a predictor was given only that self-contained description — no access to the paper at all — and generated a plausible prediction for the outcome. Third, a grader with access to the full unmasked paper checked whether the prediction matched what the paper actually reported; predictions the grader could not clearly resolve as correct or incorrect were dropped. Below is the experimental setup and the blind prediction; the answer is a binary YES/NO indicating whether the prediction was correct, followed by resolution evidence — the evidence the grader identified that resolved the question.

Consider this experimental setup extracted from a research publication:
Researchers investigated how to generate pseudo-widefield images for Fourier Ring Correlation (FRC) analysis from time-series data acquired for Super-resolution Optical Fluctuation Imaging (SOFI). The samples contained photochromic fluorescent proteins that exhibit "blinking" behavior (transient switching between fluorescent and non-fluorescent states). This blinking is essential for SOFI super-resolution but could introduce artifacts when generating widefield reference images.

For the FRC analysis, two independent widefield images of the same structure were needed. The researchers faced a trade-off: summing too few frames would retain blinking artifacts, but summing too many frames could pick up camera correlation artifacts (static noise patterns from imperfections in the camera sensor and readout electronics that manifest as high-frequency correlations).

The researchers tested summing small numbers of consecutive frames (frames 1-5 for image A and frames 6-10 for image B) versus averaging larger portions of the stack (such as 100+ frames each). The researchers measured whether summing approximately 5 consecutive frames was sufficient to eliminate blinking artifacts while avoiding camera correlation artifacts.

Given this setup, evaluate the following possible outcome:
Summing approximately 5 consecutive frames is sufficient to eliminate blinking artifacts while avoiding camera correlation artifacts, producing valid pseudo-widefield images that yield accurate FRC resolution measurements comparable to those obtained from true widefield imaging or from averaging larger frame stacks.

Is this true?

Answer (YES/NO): YES